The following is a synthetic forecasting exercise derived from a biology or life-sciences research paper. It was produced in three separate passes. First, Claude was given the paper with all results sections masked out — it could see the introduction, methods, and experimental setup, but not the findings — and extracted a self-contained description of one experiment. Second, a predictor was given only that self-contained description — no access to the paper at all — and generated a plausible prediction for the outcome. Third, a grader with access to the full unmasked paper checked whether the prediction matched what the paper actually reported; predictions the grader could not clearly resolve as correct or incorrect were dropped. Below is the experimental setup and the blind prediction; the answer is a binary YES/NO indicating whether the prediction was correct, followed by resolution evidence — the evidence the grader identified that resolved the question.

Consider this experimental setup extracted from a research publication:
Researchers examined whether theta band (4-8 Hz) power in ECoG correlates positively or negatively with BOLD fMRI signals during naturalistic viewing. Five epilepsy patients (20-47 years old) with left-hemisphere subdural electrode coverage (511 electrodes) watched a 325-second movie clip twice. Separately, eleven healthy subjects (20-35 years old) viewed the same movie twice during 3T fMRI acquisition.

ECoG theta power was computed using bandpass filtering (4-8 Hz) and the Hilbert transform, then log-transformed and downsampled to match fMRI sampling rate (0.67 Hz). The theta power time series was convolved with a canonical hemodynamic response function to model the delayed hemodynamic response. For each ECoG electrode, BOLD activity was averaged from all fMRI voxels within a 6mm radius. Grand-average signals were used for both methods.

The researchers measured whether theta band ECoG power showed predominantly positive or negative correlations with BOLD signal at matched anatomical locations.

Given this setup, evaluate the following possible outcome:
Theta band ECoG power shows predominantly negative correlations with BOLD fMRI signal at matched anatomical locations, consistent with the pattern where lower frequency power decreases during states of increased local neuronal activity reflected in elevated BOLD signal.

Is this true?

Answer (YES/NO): YES